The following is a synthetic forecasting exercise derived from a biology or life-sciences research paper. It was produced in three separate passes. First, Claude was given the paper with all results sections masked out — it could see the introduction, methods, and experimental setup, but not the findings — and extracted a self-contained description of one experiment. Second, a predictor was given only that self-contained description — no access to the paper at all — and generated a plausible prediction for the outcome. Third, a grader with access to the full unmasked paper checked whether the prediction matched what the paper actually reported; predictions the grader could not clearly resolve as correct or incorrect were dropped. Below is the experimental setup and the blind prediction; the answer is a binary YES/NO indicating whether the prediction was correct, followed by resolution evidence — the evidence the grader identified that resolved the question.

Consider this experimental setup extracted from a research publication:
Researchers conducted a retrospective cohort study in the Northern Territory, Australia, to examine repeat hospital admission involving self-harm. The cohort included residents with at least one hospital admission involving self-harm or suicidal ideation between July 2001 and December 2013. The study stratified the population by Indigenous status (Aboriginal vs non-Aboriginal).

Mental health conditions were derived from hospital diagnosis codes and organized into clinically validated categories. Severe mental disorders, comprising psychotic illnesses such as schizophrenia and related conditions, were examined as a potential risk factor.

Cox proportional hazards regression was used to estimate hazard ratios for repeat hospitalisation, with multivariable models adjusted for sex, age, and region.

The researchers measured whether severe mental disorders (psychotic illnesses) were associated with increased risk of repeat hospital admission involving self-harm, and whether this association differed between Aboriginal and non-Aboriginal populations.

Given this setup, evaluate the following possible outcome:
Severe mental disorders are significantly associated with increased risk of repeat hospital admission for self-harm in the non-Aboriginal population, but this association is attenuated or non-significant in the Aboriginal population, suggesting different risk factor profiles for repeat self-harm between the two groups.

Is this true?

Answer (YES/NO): YES